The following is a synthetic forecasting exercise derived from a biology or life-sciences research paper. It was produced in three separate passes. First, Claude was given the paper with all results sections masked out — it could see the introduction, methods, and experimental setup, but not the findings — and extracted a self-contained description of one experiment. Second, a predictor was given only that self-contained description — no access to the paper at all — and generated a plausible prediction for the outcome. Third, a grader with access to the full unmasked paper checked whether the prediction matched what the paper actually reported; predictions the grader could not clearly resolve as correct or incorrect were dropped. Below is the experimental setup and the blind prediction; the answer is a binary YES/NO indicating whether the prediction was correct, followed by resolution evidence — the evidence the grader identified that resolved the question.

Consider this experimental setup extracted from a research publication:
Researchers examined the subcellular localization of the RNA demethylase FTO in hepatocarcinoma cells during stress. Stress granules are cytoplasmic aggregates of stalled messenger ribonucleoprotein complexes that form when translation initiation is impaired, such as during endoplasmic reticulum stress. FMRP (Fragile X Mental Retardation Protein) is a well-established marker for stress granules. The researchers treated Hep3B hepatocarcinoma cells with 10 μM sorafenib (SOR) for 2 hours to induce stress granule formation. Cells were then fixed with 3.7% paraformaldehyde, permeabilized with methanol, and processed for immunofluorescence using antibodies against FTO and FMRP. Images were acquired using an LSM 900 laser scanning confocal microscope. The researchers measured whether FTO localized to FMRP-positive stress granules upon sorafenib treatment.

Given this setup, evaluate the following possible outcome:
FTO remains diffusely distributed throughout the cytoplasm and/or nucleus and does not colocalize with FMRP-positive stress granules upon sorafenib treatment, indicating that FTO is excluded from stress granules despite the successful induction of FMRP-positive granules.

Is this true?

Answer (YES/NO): YES